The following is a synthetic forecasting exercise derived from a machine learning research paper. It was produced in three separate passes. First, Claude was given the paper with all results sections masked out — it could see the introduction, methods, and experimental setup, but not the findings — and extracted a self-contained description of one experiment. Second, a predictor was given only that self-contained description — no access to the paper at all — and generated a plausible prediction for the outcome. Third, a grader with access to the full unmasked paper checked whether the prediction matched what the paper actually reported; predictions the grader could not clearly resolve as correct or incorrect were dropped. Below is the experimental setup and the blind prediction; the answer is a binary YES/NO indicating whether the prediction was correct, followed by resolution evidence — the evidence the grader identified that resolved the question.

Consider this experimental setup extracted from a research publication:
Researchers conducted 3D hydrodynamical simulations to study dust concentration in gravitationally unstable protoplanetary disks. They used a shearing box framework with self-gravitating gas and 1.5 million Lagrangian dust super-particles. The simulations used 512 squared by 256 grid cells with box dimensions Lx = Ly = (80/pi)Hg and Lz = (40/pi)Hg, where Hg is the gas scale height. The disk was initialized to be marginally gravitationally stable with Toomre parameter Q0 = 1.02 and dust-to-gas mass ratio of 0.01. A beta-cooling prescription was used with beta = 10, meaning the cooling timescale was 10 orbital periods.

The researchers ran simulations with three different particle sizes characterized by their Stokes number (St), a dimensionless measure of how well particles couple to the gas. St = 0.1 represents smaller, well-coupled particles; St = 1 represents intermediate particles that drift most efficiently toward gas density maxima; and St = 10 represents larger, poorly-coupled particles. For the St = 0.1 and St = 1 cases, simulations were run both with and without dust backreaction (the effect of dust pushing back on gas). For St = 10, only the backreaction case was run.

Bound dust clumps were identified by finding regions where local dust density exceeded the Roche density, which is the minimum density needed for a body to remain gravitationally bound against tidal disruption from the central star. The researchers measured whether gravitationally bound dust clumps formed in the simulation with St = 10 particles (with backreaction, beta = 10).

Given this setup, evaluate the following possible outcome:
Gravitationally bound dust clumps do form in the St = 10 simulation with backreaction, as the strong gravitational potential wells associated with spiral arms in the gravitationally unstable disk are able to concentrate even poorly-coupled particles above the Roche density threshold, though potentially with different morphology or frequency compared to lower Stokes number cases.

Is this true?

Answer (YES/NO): NO